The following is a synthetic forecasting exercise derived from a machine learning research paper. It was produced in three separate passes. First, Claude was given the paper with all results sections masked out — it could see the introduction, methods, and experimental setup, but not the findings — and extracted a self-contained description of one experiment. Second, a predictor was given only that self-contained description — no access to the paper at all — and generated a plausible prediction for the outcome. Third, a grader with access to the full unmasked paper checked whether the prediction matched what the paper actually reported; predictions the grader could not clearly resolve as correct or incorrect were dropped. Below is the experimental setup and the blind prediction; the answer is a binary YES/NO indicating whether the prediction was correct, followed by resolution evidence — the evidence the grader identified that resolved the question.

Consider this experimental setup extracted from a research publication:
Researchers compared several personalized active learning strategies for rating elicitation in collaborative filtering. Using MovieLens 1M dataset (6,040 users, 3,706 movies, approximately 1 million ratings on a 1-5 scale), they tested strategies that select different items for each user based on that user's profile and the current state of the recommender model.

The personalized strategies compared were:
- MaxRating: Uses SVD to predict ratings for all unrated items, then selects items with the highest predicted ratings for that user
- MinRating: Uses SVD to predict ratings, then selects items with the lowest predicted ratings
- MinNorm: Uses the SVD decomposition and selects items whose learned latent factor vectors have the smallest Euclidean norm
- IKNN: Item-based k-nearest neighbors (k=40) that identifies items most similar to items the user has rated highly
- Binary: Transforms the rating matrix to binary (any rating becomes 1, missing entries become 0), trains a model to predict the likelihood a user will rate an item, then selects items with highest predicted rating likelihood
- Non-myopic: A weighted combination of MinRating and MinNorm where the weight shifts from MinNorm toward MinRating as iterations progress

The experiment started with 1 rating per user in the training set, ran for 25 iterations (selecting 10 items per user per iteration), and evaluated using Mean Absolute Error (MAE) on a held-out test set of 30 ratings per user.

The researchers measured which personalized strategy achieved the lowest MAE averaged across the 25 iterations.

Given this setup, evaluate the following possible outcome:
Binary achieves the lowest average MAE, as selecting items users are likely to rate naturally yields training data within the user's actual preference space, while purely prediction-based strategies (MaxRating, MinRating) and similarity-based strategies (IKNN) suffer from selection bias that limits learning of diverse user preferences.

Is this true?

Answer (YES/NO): YES